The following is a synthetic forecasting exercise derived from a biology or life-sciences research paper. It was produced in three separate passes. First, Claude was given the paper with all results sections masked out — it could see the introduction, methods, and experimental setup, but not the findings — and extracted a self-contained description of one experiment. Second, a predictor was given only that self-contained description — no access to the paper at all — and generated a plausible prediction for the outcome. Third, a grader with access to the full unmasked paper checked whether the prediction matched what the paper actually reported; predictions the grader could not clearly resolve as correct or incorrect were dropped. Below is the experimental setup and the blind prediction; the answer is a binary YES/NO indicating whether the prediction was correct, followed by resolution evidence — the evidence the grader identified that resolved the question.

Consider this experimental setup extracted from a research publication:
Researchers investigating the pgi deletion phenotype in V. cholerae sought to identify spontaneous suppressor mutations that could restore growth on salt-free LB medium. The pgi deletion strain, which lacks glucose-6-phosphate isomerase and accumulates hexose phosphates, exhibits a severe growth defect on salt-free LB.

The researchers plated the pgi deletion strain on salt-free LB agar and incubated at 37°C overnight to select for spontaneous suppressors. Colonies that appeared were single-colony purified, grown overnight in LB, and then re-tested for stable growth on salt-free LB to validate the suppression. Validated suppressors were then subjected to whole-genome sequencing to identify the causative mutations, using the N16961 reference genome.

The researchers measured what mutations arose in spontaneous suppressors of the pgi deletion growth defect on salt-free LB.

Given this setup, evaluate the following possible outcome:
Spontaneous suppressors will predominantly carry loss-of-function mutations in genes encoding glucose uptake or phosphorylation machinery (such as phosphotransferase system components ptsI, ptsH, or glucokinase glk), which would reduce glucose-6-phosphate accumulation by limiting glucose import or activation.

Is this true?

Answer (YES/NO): YES